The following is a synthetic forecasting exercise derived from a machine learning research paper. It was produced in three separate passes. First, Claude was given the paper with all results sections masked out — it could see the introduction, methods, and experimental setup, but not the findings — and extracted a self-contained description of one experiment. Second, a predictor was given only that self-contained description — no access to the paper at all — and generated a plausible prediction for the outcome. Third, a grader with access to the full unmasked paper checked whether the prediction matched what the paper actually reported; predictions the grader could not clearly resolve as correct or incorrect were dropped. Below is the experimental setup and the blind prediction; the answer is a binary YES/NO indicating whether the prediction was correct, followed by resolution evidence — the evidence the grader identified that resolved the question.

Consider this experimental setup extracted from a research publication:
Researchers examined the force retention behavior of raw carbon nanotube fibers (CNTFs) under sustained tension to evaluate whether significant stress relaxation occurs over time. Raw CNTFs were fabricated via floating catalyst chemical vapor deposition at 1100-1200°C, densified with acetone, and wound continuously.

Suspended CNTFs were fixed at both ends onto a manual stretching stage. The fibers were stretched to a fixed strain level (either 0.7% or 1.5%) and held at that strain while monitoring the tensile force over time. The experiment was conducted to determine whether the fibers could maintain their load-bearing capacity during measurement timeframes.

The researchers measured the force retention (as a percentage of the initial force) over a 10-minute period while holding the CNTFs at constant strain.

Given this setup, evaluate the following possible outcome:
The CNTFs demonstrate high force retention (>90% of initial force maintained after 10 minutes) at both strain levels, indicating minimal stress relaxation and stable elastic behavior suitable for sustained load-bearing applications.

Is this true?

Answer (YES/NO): YES